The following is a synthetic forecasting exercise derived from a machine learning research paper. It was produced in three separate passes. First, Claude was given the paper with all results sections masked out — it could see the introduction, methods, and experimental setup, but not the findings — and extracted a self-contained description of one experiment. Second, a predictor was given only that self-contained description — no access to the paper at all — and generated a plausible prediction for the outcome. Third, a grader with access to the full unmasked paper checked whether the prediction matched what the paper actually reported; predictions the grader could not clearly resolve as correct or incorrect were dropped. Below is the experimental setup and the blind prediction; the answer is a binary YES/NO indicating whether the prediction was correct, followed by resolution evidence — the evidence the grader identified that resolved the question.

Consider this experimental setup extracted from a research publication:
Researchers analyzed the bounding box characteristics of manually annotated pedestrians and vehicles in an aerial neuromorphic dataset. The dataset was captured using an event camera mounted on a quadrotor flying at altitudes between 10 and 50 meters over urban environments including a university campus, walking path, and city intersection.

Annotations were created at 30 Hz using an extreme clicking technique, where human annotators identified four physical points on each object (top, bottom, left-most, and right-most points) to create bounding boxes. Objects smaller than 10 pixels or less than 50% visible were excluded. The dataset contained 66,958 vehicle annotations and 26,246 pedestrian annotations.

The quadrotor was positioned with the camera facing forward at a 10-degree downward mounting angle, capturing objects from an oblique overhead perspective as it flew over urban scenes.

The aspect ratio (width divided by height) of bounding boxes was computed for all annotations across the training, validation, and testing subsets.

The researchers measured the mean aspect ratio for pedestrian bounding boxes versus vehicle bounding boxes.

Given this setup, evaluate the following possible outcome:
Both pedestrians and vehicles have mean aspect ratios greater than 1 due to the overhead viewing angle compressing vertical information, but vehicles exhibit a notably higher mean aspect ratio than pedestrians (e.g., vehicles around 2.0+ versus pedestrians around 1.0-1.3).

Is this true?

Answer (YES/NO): NO